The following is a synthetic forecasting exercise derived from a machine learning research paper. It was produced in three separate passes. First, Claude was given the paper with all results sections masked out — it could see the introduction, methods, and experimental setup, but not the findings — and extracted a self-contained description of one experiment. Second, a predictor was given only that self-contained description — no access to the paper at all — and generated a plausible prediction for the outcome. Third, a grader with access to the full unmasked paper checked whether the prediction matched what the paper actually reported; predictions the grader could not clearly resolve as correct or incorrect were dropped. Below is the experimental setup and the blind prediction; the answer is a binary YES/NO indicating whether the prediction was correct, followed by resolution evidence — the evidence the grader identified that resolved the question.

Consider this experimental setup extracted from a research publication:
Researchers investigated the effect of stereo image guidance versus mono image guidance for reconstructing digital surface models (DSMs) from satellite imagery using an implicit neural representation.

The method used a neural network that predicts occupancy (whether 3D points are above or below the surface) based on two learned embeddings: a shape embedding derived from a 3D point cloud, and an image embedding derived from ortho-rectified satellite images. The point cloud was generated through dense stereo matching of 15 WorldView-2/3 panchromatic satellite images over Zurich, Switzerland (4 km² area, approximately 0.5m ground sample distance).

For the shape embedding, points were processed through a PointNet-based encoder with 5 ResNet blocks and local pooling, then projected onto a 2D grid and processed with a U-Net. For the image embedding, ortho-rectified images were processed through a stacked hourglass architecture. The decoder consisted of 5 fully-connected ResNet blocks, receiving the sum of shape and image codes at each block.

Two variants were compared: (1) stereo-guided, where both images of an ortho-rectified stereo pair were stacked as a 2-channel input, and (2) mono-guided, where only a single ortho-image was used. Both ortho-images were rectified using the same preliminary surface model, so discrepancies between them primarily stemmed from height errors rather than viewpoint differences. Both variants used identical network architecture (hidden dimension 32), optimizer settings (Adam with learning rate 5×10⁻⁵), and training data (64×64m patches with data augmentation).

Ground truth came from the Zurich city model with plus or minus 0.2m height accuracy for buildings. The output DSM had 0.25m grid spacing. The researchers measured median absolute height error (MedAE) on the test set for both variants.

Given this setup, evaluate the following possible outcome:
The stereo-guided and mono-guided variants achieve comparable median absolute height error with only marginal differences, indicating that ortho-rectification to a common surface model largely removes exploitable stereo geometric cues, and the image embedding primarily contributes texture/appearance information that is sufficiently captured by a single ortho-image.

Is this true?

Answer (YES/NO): NO